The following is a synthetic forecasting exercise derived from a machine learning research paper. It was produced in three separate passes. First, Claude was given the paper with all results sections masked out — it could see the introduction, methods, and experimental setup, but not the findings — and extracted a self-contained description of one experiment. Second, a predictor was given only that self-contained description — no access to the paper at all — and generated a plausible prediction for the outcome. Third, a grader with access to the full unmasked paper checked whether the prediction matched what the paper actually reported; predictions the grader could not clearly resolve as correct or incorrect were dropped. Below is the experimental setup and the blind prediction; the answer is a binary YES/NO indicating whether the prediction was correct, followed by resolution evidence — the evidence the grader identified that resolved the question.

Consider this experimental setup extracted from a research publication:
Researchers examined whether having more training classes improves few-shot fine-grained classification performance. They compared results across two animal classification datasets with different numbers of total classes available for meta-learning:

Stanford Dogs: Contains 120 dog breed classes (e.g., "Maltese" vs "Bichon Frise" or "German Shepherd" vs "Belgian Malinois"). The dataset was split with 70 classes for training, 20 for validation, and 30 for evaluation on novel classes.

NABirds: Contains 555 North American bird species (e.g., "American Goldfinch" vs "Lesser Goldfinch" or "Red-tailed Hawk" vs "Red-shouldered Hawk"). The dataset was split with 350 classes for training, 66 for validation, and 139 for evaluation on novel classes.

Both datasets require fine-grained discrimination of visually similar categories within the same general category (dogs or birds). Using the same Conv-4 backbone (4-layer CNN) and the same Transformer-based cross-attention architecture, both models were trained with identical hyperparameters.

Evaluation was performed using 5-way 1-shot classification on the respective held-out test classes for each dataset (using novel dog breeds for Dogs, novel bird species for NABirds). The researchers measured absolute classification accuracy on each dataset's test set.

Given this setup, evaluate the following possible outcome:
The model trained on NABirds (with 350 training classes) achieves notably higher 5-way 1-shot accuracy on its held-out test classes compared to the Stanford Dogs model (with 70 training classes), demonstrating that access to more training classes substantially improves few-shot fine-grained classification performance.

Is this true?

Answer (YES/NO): NO